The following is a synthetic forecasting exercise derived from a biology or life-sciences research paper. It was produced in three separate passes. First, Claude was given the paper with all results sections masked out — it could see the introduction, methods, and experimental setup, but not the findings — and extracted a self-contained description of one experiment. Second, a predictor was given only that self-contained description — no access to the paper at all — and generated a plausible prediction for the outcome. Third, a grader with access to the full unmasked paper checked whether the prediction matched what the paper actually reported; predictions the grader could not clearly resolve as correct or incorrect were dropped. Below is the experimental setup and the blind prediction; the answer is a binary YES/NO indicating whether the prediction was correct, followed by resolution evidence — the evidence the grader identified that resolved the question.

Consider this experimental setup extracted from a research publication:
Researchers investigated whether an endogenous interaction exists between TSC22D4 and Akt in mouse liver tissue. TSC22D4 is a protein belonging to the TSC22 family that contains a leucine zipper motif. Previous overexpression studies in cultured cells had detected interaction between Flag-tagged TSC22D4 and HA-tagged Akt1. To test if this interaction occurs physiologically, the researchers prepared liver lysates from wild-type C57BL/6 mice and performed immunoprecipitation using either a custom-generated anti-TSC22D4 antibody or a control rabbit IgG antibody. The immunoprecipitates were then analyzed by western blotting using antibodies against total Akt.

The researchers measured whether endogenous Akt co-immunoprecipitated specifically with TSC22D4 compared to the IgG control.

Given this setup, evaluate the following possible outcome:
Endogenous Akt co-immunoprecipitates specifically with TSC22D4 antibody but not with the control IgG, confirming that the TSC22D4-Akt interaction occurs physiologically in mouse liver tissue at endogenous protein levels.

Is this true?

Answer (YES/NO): YES